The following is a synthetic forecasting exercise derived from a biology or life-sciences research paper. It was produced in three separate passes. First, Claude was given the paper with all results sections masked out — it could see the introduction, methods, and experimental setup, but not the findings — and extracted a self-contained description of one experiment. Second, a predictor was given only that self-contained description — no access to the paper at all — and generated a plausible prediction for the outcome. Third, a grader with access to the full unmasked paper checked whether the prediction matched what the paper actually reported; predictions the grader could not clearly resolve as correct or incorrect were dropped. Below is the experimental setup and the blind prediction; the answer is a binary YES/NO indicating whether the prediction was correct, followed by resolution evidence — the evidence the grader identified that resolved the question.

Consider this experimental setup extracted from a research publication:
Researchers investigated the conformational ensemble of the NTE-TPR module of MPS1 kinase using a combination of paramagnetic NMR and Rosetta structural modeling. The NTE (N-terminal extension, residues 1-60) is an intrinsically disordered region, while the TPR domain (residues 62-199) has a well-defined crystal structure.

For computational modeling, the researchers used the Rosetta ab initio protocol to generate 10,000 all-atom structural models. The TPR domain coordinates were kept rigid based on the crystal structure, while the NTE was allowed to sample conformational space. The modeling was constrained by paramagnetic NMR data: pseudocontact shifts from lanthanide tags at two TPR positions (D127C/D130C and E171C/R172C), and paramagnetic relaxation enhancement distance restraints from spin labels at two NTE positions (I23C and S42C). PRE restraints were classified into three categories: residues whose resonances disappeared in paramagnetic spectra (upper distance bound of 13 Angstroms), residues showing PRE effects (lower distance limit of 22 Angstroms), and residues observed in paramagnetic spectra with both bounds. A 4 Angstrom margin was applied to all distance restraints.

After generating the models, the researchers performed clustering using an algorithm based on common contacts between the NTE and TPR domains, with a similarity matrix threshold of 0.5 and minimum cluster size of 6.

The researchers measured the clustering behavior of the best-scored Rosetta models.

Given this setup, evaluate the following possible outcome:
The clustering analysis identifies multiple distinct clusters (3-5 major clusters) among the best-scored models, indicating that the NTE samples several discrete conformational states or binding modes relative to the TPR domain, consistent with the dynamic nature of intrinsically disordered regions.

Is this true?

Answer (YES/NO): NO